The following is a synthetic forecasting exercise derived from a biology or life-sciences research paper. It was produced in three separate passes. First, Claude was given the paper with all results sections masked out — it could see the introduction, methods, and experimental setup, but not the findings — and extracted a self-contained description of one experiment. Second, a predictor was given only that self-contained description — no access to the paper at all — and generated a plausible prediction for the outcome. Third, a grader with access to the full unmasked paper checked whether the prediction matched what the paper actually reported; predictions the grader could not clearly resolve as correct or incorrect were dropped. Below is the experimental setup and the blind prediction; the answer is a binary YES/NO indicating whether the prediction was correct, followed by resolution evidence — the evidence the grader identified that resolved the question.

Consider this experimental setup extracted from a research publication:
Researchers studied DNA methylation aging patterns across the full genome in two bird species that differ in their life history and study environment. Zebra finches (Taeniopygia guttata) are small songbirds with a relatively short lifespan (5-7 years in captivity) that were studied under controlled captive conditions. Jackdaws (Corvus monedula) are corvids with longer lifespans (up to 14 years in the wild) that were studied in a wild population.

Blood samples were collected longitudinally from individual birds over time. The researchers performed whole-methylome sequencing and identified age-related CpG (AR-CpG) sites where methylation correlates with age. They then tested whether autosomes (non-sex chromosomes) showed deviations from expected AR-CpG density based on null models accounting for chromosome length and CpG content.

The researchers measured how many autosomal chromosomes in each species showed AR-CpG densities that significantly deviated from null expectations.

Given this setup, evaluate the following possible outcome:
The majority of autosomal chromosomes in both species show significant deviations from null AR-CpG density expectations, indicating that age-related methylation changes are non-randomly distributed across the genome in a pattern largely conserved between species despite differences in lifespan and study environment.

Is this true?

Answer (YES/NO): NO